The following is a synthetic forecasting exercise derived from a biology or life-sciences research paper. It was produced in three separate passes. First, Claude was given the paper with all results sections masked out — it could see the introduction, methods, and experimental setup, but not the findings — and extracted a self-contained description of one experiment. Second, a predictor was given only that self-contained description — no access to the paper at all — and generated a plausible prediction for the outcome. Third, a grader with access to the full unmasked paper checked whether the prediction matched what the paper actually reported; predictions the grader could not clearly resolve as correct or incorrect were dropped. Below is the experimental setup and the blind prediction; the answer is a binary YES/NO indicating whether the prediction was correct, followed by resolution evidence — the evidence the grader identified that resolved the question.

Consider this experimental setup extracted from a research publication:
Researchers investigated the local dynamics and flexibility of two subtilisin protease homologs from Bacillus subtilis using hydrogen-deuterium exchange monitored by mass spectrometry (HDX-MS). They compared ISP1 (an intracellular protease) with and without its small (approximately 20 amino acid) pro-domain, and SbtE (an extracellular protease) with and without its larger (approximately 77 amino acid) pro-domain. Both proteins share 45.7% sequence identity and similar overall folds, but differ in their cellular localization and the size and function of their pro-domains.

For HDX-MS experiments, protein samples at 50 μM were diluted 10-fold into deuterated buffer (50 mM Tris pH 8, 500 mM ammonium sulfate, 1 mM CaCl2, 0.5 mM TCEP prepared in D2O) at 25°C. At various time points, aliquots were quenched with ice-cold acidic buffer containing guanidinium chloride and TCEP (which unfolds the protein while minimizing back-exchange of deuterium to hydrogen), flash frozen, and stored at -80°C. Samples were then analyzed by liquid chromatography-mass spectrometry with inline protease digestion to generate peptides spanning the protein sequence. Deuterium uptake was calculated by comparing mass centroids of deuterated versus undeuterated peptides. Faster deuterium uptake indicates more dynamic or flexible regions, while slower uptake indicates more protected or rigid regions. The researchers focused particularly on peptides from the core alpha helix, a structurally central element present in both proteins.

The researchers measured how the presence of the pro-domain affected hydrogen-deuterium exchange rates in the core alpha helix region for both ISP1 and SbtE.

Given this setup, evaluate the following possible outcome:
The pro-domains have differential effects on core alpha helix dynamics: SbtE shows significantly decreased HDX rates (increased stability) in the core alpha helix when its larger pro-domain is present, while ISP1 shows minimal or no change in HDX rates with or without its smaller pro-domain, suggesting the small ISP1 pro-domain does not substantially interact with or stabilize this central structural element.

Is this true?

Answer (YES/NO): NO